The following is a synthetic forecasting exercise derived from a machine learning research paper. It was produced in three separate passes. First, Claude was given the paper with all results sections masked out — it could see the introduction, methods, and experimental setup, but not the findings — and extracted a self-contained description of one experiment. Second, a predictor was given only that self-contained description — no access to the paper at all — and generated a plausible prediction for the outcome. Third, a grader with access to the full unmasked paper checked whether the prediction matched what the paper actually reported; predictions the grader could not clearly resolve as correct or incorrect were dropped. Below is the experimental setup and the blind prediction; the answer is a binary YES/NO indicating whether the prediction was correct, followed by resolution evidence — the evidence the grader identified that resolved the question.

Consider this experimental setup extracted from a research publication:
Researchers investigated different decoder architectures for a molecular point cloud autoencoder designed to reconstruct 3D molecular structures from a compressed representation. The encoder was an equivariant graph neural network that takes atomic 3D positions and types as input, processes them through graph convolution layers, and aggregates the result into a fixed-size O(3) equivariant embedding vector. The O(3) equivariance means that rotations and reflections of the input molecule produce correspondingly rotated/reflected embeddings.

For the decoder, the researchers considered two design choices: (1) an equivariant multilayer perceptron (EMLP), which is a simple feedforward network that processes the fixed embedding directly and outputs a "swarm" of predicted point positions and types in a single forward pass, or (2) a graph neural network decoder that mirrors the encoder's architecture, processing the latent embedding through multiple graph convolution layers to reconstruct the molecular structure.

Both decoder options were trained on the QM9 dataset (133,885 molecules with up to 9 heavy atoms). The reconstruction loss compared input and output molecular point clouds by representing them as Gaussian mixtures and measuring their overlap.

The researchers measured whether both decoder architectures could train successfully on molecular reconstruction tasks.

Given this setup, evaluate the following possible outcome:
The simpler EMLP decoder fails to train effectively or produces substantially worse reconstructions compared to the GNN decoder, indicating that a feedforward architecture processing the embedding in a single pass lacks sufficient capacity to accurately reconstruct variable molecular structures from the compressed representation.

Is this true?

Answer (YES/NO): NO